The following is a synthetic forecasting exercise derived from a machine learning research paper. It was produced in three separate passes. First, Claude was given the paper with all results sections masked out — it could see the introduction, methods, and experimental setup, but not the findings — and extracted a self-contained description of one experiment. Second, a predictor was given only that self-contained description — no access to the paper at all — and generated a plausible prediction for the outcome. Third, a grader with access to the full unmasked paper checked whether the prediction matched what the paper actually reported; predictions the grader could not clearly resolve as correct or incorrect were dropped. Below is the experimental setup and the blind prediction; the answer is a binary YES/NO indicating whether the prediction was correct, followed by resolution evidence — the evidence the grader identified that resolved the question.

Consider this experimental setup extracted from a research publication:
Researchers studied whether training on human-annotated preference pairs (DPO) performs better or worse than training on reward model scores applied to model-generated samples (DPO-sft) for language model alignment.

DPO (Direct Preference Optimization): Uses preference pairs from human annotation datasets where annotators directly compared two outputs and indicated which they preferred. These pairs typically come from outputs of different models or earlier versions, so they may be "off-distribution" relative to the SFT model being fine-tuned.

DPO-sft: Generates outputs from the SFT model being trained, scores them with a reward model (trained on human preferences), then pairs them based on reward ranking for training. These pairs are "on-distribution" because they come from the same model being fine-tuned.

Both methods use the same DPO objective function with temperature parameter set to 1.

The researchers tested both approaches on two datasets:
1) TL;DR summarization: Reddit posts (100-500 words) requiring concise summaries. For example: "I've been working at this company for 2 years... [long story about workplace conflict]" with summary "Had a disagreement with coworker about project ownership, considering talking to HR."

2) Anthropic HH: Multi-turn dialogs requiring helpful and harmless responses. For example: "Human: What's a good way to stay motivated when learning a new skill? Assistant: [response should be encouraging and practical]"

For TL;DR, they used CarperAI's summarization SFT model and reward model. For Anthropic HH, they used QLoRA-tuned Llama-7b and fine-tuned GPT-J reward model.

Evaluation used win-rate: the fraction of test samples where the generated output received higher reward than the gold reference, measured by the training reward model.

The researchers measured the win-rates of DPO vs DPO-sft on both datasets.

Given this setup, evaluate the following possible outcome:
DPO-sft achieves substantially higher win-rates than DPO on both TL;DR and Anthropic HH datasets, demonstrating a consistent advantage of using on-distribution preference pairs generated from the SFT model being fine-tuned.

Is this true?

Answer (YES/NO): YES